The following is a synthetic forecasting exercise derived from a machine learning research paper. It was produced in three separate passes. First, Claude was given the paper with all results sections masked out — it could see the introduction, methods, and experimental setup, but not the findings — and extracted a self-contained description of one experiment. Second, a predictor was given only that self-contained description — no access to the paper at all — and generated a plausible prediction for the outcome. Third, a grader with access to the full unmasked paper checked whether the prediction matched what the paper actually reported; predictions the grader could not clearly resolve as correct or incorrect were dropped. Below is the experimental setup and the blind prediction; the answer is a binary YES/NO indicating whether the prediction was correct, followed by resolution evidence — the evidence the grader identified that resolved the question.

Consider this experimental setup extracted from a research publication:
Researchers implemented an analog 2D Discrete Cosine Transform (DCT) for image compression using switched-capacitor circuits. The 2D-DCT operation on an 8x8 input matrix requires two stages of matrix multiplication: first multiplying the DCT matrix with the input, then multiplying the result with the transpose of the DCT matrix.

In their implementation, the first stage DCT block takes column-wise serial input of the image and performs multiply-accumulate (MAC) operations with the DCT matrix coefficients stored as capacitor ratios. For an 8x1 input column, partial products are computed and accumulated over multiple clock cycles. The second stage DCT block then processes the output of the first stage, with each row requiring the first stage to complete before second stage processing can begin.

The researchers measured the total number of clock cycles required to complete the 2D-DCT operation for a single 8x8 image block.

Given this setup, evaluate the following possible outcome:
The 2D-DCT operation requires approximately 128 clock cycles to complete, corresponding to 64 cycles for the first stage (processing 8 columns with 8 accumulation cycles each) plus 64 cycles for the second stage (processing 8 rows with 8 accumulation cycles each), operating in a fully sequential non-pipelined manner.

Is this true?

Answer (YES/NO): NO